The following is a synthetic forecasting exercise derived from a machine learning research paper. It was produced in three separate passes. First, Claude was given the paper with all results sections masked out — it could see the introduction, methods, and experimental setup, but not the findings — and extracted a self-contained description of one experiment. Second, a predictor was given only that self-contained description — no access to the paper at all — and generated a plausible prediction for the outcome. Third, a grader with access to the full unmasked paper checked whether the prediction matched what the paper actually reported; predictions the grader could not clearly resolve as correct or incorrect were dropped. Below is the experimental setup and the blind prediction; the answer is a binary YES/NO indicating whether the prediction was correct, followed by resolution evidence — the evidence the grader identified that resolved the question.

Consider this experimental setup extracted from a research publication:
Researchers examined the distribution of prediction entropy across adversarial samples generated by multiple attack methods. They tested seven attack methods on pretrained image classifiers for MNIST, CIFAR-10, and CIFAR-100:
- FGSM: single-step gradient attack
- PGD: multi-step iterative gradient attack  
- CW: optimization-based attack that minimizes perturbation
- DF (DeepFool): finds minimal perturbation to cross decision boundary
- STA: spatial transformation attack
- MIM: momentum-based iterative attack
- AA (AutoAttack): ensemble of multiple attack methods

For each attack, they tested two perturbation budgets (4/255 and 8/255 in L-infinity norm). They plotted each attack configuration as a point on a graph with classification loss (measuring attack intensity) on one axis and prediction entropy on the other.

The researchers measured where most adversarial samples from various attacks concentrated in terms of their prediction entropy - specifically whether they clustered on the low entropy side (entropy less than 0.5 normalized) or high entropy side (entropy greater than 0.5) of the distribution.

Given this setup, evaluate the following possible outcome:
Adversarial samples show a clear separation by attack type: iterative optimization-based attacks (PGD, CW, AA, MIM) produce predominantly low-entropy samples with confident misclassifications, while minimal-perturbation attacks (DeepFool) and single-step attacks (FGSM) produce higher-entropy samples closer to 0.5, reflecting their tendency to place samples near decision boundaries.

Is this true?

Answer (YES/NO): NO